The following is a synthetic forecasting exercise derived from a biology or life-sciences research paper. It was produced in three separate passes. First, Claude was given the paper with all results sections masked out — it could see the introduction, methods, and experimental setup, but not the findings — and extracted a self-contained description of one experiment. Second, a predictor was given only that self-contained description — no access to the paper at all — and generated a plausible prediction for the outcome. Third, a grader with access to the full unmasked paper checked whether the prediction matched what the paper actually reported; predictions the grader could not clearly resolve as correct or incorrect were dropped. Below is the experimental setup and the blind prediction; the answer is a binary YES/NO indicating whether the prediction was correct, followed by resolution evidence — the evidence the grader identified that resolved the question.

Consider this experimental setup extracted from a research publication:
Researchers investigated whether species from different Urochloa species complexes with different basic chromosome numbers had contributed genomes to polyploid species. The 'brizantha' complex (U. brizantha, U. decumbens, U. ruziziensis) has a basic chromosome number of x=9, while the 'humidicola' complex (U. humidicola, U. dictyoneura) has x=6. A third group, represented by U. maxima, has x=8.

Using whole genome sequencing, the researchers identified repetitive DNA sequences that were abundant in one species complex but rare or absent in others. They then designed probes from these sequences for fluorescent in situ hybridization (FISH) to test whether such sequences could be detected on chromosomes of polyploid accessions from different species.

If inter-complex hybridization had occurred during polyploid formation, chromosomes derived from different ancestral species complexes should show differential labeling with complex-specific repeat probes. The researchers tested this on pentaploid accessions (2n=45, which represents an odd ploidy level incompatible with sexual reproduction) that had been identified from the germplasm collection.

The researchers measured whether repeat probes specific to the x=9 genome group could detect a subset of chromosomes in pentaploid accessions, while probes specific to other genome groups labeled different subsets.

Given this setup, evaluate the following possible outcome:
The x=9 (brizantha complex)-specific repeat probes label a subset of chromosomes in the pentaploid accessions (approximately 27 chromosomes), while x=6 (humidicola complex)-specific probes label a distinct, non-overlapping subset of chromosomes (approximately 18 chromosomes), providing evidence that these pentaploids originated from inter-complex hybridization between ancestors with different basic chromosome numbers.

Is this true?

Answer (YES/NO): NO